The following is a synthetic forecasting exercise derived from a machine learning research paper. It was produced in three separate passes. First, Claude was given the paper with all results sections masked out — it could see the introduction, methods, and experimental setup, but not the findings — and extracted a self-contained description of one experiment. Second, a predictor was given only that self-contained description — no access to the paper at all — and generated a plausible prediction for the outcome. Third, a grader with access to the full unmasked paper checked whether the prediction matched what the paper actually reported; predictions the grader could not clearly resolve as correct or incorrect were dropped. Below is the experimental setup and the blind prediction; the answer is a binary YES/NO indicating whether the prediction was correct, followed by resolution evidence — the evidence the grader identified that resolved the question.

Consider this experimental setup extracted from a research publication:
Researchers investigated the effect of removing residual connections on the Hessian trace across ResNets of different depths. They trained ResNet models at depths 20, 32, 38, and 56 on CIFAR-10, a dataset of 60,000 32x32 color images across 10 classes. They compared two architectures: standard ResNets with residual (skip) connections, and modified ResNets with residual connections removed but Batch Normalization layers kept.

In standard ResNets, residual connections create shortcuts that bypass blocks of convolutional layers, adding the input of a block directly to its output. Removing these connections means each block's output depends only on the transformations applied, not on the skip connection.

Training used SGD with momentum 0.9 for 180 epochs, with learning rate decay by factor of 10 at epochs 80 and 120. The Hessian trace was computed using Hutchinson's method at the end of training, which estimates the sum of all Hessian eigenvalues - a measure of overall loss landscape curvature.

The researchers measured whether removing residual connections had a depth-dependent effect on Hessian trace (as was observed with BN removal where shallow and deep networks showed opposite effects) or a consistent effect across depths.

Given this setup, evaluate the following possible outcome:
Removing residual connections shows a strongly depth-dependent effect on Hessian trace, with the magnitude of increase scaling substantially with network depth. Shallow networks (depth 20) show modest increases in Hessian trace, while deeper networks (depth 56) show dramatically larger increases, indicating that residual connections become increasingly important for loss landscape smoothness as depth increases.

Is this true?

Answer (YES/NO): NO